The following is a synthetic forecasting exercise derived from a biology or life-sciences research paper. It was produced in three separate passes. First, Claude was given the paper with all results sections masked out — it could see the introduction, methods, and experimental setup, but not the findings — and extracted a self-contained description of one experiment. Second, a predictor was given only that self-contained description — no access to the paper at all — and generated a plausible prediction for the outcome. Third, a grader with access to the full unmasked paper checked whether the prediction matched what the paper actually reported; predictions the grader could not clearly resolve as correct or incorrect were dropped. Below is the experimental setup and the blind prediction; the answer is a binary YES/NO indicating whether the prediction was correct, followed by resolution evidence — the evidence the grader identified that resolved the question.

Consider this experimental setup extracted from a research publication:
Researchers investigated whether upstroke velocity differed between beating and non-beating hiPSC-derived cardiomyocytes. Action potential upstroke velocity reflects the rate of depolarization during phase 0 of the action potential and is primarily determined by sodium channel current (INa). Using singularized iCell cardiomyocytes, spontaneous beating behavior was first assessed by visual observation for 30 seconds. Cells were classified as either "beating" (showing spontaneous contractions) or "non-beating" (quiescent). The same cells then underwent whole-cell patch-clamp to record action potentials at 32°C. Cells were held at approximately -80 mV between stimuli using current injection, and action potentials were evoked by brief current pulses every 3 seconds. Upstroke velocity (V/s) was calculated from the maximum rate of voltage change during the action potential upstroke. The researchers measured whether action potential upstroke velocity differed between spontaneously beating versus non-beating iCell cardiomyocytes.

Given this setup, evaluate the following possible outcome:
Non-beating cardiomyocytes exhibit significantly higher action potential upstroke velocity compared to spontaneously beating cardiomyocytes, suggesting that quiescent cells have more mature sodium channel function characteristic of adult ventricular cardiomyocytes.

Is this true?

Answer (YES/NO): NO